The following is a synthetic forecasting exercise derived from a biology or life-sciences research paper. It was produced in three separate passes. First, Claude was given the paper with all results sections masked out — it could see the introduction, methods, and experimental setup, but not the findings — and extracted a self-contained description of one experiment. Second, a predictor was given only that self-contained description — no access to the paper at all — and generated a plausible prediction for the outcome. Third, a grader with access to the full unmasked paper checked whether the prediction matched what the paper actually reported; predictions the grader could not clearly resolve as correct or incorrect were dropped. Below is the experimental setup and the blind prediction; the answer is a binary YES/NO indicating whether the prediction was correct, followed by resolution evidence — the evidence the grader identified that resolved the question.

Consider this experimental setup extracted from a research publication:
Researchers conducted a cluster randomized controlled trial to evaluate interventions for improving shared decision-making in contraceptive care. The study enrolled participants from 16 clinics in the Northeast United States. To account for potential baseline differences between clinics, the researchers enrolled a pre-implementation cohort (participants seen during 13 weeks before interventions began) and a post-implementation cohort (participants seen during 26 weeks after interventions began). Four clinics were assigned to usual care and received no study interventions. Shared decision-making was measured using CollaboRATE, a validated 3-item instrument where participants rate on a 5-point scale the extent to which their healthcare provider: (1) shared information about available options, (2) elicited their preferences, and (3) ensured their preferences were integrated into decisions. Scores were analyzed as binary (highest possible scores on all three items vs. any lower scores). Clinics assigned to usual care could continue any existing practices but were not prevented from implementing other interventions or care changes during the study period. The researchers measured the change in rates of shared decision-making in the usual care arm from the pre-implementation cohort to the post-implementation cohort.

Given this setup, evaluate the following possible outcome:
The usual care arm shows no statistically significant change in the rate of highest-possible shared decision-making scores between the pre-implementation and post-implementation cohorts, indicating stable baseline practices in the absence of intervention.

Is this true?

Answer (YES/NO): NO